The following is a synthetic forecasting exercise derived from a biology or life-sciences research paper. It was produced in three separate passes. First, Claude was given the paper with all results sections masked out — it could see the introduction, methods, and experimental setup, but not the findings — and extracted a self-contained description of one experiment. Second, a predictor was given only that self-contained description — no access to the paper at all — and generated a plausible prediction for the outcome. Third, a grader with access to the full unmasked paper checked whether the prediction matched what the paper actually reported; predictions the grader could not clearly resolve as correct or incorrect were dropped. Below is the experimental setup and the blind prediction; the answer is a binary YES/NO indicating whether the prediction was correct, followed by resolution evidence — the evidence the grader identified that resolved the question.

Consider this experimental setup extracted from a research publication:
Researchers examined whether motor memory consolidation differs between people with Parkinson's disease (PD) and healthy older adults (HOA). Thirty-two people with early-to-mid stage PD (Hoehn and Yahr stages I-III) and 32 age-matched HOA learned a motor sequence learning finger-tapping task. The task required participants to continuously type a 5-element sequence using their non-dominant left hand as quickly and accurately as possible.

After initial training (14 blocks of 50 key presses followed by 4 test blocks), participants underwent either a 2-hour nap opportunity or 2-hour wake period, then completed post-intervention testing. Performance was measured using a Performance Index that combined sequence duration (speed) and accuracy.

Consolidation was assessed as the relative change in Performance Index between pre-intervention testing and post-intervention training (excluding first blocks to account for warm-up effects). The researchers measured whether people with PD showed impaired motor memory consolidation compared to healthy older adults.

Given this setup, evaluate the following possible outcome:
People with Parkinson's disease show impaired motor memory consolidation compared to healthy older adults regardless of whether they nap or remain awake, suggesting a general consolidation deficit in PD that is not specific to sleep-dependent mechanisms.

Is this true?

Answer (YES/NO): NO